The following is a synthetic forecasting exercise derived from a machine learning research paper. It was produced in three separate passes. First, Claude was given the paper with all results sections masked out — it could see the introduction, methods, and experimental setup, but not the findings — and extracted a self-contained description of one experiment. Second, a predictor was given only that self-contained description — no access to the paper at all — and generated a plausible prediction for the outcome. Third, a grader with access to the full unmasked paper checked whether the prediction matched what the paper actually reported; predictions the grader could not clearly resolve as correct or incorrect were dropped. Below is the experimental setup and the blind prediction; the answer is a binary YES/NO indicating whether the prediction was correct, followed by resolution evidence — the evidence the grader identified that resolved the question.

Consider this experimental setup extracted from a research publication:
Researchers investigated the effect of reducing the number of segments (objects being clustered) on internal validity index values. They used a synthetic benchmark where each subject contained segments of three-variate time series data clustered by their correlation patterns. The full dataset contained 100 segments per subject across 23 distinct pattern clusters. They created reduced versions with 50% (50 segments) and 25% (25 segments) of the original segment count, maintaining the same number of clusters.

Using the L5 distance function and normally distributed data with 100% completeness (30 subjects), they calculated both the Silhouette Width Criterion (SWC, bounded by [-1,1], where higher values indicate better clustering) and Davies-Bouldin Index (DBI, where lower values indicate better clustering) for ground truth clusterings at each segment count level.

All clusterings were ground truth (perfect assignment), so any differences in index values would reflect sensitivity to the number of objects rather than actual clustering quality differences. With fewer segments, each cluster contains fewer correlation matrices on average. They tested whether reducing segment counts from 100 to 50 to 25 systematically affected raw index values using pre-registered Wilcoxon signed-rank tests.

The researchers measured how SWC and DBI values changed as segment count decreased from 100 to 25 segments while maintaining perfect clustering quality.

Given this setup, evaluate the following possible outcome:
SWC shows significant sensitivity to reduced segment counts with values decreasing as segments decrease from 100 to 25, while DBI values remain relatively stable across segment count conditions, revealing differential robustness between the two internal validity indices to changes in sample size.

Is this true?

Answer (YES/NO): NO